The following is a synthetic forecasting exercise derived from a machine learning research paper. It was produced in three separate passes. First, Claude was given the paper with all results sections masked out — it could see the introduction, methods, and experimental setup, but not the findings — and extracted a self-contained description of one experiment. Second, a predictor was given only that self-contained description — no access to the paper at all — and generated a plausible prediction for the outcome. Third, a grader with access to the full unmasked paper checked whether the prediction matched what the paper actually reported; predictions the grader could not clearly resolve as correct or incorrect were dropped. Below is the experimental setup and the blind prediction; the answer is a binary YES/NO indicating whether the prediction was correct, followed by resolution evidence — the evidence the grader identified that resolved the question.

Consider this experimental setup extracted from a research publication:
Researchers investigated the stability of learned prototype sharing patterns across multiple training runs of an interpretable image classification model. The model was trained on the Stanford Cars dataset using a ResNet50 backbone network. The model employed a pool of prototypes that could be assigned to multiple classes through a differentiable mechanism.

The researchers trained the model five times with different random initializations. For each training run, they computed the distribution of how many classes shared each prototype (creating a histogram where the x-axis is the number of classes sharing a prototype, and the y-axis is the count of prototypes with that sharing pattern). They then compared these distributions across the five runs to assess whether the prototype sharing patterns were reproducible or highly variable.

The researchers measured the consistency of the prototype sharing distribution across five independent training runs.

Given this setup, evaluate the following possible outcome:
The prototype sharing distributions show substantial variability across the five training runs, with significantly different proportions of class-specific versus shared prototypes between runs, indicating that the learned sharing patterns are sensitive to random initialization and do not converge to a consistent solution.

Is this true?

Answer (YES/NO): NO